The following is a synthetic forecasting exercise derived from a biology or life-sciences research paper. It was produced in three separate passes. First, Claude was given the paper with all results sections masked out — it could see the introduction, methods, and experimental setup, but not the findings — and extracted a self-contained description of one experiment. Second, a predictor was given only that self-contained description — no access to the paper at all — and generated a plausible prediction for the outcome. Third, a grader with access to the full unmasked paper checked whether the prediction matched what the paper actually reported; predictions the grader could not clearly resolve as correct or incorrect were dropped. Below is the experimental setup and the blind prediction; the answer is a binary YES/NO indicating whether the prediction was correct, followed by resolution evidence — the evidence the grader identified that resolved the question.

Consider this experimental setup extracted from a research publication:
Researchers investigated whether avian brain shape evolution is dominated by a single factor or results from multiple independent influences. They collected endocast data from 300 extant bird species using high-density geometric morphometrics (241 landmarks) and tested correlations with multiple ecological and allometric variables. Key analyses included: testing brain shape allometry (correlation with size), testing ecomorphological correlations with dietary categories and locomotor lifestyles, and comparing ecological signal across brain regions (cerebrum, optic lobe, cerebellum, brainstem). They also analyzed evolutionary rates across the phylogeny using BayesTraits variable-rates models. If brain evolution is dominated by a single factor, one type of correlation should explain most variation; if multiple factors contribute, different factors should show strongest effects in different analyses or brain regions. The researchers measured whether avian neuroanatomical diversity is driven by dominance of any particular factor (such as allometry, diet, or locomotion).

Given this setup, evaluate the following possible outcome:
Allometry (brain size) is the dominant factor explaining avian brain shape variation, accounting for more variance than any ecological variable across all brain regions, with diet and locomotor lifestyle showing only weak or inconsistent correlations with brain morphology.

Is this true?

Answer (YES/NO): NO